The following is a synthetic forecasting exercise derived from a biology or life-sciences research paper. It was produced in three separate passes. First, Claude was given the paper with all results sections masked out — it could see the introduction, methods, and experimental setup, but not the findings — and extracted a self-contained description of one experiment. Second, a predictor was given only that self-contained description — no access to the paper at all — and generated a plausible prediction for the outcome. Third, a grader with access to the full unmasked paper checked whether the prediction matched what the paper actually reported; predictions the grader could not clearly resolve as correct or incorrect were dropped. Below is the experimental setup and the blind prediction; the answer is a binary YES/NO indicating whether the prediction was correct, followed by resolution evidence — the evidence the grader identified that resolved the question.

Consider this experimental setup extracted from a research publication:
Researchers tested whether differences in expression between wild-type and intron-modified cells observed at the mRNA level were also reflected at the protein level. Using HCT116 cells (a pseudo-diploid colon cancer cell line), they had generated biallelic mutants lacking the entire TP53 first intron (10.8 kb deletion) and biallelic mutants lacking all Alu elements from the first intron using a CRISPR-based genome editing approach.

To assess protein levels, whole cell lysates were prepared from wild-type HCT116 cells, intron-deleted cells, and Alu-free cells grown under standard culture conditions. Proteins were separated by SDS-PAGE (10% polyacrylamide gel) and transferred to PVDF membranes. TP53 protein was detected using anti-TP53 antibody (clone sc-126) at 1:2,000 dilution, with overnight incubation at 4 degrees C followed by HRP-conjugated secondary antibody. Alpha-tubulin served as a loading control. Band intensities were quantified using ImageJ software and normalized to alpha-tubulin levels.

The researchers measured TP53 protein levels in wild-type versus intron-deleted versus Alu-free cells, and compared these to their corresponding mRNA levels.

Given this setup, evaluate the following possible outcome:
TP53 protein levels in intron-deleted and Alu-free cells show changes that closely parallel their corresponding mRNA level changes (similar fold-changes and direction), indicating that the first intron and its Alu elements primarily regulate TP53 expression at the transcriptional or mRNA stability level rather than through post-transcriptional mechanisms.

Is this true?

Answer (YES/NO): NO